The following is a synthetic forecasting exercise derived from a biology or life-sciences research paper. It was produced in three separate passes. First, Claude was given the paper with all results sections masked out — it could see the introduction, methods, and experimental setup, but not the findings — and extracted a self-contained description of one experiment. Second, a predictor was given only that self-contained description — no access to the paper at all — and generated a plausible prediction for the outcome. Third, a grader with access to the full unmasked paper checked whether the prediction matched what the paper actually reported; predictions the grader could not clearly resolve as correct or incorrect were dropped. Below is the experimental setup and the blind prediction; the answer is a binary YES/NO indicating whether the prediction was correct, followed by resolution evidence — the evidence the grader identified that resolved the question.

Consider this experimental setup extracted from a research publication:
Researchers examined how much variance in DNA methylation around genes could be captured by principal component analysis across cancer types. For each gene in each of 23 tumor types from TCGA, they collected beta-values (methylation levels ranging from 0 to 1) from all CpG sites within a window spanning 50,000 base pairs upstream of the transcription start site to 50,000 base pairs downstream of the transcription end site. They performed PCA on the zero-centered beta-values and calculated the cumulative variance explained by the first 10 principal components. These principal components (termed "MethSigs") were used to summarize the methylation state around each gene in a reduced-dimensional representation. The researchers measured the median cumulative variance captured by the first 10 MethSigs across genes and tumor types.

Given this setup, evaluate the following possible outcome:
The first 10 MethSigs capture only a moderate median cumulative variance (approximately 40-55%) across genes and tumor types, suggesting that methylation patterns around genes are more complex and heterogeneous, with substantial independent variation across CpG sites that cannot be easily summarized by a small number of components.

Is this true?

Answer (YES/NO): NO